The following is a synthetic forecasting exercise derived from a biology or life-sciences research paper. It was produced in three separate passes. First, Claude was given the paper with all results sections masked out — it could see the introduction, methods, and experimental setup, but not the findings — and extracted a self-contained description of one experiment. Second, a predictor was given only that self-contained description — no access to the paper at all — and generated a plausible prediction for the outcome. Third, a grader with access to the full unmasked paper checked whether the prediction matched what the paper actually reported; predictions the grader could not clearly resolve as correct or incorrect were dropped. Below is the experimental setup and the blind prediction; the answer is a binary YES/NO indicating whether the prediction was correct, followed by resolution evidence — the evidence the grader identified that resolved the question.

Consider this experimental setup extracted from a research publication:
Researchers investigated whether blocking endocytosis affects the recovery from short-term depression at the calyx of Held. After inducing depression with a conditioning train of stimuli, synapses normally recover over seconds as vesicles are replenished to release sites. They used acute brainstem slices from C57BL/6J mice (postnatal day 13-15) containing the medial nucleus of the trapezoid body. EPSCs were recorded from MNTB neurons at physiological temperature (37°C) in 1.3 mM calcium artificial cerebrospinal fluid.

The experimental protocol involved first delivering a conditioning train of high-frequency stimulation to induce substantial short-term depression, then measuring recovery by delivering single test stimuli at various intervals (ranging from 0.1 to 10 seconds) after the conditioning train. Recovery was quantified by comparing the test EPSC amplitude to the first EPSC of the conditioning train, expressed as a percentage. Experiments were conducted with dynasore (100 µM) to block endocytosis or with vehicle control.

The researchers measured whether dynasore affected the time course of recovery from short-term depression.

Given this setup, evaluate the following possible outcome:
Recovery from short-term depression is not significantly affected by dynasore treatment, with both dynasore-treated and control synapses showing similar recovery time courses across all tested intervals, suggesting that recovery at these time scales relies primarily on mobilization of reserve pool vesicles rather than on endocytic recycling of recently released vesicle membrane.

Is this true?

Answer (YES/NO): NO